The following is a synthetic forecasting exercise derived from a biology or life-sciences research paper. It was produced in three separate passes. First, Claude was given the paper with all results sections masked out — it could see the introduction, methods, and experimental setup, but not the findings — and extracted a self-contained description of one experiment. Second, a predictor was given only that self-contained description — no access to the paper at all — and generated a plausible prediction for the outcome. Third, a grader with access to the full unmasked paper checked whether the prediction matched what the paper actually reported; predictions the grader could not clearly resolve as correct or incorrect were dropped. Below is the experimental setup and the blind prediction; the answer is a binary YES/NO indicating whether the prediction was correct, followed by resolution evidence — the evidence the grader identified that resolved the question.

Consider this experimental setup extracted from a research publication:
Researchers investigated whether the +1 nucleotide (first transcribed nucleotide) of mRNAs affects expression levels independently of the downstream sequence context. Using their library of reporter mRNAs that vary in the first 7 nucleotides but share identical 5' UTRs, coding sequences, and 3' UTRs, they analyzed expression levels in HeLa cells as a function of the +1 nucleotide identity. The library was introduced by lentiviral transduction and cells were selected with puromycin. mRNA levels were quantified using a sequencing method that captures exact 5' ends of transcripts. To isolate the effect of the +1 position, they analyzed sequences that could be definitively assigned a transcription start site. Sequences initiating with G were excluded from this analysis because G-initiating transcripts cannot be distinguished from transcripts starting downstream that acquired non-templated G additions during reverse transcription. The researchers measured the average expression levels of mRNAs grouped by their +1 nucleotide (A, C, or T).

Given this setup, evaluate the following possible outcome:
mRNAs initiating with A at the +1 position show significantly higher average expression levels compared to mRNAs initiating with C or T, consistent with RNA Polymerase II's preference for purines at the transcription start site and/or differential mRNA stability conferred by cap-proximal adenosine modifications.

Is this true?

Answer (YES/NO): NO